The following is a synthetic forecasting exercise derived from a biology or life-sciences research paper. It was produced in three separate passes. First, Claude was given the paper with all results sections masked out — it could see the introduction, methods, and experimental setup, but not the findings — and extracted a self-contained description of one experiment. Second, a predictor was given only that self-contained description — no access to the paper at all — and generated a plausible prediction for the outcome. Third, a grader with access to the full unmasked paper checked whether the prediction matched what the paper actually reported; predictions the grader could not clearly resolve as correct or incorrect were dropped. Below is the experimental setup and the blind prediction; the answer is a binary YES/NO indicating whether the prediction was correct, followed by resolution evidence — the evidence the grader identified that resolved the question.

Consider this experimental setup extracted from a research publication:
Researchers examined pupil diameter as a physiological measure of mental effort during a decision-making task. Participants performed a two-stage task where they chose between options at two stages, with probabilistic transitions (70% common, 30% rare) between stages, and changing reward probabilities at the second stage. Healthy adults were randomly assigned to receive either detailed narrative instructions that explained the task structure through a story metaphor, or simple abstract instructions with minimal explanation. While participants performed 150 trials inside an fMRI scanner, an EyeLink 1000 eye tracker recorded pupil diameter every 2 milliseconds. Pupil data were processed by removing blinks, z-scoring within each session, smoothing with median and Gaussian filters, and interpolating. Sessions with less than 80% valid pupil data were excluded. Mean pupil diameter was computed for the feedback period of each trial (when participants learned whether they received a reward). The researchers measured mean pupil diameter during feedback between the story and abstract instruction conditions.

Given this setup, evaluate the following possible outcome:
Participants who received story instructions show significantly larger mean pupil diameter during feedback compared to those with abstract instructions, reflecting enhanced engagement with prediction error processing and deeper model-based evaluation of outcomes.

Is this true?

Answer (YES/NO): NO